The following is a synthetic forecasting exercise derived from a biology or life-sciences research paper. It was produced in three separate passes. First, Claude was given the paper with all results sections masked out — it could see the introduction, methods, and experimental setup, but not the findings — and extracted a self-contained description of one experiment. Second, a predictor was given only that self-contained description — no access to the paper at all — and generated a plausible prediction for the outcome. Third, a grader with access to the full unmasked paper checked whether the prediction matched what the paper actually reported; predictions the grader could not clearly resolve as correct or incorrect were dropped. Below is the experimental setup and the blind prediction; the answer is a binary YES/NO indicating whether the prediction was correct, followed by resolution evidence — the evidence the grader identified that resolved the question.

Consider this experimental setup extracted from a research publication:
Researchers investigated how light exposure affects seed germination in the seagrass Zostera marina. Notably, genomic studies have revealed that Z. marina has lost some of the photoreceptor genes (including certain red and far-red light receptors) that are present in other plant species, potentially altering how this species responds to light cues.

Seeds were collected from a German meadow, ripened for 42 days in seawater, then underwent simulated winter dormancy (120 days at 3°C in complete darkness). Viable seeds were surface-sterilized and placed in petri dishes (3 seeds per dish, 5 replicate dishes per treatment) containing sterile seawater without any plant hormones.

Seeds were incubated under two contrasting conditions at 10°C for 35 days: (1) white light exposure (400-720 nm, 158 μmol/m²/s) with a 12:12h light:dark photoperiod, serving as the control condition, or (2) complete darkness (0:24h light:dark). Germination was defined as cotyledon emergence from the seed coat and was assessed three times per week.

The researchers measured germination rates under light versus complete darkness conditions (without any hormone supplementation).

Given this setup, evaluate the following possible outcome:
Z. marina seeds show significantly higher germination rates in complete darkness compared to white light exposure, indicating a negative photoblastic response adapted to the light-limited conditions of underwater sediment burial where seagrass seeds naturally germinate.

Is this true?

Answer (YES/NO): NO